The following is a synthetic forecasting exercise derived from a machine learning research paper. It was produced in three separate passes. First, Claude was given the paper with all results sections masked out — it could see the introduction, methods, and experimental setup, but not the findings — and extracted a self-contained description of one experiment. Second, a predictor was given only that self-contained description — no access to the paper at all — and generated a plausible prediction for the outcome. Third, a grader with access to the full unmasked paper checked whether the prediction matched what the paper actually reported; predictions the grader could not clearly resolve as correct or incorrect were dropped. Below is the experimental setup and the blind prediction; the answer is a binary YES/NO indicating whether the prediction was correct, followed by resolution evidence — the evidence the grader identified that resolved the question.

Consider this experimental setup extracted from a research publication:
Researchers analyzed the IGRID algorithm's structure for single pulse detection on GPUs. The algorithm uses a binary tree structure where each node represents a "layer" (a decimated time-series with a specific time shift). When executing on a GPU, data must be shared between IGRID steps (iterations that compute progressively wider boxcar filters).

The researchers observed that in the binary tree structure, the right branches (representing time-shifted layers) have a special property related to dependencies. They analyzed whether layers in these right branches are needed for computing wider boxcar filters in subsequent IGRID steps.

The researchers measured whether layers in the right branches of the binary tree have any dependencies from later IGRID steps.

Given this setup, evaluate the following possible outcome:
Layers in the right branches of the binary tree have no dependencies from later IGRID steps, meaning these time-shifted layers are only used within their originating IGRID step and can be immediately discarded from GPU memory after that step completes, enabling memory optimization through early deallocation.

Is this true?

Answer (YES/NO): YES